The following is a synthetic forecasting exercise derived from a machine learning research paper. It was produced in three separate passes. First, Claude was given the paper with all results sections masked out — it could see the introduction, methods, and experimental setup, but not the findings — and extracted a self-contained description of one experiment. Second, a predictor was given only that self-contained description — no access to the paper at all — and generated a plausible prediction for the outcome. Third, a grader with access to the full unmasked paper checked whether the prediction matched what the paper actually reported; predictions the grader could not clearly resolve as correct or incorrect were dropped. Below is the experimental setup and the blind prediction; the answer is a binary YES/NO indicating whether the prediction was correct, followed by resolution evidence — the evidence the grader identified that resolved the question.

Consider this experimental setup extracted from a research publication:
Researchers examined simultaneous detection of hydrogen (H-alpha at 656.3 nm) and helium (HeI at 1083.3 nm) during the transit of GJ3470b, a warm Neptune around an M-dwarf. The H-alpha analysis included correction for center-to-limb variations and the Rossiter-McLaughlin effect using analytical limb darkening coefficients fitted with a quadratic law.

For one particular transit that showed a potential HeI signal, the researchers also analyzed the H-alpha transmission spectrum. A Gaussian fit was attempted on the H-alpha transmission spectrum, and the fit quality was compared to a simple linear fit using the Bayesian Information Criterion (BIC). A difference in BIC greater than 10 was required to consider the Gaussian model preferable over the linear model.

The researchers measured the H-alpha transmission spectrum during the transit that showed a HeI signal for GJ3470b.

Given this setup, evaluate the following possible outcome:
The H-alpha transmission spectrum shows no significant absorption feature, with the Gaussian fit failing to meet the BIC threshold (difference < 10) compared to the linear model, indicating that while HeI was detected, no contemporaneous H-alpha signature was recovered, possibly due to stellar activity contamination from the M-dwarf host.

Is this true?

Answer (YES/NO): NO